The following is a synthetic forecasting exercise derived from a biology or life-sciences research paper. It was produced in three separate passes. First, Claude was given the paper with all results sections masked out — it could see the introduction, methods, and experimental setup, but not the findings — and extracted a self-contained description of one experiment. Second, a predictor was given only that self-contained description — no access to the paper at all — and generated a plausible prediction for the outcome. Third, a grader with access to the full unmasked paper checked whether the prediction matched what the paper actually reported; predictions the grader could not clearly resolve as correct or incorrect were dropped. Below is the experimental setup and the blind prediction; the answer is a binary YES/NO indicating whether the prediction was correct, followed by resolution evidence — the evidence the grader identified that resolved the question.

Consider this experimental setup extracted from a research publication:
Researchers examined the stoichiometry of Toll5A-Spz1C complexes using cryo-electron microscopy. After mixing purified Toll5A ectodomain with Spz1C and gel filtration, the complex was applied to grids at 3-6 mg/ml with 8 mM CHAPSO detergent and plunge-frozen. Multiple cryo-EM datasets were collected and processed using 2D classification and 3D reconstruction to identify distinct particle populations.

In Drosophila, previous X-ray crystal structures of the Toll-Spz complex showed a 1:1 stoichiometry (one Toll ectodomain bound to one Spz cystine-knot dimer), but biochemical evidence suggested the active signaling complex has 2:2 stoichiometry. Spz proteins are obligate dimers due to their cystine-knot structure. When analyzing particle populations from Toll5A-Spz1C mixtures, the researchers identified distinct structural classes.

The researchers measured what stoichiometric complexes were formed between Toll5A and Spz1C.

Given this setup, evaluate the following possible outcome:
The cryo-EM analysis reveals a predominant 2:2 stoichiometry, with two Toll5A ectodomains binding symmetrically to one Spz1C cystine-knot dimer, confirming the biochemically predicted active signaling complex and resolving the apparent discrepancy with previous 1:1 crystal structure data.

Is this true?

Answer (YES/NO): NO